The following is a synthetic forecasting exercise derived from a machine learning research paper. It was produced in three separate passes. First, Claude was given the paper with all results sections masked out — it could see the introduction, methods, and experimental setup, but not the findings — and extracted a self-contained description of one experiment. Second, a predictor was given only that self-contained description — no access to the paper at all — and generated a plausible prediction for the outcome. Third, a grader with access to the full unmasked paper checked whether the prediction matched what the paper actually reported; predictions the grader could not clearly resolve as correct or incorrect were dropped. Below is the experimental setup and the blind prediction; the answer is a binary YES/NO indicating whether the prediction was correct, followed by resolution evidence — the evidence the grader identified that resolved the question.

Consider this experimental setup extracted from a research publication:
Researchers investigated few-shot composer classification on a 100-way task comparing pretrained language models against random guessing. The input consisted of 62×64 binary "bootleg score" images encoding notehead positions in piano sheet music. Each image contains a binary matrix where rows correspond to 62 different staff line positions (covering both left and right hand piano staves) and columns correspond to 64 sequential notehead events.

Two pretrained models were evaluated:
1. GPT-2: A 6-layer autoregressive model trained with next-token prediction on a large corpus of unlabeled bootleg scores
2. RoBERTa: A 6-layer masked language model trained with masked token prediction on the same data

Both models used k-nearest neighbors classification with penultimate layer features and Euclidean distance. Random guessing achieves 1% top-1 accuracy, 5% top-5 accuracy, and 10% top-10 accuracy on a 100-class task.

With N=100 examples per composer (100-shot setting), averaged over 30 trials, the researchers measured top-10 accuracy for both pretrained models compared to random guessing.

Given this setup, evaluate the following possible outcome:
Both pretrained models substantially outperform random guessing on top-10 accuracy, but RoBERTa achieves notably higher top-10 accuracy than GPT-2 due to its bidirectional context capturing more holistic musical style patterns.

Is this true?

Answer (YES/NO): NO